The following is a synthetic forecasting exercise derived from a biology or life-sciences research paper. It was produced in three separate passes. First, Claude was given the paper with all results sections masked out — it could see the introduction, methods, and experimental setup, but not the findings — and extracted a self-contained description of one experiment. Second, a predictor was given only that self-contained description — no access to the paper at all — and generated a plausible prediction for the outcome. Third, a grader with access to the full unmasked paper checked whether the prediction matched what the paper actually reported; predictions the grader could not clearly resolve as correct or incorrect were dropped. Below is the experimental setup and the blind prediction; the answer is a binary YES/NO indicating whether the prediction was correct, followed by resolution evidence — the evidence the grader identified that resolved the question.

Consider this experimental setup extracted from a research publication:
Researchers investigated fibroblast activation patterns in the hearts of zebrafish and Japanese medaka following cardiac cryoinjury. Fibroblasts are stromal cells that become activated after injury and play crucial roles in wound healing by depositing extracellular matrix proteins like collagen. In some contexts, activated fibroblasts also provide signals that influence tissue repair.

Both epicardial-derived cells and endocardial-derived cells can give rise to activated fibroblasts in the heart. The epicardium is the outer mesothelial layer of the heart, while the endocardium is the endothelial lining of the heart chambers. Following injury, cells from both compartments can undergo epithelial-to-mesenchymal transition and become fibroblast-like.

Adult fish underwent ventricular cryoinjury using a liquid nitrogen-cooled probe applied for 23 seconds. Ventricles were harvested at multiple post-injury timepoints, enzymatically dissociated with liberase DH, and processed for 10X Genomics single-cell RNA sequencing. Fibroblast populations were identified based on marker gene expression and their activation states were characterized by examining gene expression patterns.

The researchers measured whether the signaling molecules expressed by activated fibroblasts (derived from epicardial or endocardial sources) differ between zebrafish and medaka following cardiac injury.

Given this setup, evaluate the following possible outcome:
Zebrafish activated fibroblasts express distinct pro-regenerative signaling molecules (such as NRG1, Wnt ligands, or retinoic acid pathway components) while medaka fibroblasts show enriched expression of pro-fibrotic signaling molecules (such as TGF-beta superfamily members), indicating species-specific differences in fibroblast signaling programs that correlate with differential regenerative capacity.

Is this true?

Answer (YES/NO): NO